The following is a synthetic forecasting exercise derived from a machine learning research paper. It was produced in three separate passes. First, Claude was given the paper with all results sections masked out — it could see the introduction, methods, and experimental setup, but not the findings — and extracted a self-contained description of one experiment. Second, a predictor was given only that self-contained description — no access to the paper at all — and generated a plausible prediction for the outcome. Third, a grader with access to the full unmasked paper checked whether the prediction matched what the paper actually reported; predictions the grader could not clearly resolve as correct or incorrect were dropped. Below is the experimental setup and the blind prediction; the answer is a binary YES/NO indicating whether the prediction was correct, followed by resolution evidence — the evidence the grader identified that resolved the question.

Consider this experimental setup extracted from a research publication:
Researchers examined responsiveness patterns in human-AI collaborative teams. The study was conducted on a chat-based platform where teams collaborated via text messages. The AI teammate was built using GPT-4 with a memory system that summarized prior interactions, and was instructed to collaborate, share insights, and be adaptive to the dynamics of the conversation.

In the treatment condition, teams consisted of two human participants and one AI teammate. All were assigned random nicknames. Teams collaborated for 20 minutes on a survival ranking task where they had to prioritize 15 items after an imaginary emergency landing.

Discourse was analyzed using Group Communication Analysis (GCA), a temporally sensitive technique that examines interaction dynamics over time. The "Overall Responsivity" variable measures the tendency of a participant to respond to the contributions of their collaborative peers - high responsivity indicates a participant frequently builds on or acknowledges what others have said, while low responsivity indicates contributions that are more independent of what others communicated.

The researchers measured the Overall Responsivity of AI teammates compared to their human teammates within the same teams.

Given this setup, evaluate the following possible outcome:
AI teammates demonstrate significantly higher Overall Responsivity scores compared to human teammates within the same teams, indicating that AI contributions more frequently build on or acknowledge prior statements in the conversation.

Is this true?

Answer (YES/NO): NO